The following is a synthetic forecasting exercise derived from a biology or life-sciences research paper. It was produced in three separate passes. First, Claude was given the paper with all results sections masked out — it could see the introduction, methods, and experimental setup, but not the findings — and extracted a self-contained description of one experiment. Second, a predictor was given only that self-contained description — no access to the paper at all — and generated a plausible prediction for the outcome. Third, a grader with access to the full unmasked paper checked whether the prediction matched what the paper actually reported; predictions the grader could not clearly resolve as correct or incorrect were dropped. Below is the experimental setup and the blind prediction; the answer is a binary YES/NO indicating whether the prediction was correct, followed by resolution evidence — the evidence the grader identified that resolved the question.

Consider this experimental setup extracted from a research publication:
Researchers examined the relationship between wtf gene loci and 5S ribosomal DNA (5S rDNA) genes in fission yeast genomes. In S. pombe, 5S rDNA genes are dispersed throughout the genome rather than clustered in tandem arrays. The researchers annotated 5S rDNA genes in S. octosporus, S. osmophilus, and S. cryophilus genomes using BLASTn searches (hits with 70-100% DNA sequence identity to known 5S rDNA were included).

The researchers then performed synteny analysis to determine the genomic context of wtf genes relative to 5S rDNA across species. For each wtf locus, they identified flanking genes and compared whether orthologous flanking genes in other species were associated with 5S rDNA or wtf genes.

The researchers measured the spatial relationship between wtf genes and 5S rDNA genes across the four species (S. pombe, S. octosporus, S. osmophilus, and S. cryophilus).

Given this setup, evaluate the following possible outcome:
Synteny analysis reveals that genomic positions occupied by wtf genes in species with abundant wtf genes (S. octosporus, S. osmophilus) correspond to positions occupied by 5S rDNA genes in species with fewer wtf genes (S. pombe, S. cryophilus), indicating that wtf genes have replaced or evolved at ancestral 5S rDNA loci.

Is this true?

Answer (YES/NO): NO